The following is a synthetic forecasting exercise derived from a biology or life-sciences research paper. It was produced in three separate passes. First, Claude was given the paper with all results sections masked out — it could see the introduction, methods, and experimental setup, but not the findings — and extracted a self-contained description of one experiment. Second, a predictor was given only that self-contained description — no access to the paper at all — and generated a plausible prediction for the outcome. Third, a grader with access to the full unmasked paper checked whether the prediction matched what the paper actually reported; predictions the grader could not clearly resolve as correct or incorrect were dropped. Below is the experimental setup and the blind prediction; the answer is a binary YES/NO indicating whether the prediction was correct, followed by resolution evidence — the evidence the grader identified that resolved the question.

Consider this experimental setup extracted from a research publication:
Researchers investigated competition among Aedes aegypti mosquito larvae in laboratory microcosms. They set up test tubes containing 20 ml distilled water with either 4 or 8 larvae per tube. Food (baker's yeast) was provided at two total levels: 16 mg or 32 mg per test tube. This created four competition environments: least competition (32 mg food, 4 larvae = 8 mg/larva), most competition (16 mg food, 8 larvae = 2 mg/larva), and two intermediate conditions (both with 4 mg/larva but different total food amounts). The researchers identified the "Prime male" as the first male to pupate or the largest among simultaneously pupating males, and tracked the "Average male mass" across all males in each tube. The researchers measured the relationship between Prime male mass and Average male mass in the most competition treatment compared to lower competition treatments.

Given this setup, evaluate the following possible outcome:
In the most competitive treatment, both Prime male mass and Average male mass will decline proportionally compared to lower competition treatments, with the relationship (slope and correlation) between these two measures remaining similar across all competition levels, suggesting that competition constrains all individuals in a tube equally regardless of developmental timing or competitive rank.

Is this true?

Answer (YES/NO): NO